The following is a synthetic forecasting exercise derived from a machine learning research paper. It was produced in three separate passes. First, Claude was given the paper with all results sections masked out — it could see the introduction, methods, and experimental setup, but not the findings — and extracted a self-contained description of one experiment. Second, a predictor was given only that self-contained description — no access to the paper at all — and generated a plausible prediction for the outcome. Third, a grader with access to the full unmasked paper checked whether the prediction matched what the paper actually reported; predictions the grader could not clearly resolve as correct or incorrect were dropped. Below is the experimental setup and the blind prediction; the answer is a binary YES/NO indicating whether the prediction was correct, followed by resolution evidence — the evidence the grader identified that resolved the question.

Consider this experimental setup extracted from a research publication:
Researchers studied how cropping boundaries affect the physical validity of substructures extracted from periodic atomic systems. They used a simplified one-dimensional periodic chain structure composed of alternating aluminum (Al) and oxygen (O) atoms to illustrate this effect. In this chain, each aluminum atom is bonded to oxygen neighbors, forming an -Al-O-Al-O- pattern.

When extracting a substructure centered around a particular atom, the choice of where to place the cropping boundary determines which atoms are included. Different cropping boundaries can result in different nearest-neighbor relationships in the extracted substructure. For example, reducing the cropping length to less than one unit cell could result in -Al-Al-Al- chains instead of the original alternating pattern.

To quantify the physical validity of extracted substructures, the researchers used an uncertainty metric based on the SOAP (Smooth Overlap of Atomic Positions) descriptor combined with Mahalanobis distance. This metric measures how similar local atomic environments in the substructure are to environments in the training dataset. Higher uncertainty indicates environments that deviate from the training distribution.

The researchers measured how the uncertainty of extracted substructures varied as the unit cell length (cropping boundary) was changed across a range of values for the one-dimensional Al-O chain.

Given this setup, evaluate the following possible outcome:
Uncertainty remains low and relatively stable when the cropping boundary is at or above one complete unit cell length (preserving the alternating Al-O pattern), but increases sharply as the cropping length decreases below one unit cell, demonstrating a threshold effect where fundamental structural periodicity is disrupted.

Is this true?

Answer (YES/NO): NO